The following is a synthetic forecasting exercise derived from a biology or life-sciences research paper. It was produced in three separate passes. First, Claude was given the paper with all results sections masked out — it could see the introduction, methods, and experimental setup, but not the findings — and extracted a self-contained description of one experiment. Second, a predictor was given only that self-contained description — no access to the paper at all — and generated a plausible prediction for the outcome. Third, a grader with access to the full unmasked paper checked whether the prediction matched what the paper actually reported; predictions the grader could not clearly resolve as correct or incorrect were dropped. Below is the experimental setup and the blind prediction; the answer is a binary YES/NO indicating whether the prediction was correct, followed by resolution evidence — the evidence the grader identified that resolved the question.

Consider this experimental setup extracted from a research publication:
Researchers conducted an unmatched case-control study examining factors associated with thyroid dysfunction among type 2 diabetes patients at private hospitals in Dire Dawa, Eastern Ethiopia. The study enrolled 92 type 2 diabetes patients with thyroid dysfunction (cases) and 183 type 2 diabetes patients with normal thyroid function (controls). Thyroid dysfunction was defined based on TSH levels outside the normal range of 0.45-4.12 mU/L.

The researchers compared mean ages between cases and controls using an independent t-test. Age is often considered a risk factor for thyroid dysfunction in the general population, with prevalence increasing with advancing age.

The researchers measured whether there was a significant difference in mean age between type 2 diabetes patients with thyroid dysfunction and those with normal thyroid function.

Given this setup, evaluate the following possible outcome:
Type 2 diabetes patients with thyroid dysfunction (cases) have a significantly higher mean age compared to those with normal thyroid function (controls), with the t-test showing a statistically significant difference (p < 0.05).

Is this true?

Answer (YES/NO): NO